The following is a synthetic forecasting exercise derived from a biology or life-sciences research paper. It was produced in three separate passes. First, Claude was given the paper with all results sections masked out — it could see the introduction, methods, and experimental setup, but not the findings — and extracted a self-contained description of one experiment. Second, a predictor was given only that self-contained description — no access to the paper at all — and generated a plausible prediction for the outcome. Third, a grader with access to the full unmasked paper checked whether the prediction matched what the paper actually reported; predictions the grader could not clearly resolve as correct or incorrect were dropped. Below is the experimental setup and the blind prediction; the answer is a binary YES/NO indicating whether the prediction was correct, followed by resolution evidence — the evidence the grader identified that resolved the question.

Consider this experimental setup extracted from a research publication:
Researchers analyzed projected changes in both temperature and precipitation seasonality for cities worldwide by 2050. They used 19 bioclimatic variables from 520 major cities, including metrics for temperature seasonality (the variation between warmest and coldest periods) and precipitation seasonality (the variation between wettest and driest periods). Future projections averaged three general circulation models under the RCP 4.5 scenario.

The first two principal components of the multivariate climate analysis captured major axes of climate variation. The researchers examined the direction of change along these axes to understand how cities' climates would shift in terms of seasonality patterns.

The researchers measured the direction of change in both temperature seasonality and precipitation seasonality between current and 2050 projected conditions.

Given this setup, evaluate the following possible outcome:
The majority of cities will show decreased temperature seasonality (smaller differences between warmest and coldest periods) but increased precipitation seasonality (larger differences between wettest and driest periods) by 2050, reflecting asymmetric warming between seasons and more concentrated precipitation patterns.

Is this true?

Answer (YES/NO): YES